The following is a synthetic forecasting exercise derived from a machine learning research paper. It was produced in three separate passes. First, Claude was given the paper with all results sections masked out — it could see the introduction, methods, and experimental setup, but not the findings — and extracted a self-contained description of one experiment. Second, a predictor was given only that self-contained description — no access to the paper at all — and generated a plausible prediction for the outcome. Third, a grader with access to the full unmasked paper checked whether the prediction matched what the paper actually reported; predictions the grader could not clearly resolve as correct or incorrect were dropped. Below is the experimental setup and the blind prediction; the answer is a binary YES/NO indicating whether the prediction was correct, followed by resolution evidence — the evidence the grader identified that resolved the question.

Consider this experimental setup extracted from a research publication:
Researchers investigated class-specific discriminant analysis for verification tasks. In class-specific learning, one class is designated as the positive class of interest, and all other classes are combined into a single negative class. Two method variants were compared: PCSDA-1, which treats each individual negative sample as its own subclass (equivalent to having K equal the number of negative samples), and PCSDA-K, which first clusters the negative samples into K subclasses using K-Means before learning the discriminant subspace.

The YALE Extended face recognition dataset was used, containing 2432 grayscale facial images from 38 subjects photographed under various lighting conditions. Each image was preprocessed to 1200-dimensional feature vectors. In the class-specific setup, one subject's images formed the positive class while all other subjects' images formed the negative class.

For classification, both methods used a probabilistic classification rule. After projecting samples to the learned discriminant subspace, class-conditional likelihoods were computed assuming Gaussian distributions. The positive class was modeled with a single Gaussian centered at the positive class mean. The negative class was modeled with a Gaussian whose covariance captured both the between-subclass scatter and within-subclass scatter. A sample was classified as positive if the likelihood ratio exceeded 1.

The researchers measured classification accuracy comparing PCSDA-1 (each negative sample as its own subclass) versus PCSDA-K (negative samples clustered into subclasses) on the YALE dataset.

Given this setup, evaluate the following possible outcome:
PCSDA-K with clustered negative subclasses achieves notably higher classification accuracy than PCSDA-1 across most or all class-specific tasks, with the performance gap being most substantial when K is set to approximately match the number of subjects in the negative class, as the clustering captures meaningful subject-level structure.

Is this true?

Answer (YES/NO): NO